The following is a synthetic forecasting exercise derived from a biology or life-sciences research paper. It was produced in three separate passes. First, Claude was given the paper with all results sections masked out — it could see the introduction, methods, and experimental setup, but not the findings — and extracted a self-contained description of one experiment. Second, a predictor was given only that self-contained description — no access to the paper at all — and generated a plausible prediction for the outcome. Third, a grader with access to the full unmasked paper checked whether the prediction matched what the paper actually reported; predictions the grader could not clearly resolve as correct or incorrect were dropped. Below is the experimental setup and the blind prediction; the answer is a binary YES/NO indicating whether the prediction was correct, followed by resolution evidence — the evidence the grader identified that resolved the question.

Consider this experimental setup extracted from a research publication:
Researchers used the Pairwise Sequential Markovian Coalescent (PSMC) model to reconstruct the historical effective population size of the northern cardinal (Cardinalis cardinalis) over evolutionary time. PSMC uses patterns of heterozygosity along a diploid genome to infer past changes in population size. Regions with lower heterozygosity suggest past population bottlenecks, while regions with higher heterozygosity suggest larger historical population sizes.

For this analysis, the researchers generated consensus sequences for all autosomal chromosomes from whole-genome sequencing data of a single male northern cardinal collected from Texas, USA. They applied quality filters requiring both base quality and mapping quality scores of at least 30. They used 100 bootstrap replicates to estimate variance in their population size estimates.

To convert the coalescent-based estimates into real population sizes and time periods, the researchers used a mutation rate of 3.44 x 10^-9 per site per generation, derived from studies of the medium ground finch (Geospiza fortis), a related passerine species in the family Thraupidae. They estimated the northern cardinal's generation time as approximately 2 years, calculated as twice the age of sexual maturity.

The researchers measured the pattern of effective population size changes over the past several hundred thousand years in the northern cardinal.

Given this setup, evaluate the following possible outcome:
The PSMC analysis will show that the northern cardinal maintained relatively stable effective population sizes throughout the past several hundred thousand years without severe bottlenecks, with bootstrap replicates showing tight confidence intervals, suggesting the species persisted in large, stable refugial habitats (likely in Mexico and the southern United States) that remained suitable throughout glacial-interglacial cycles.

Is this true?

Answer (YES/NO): NO